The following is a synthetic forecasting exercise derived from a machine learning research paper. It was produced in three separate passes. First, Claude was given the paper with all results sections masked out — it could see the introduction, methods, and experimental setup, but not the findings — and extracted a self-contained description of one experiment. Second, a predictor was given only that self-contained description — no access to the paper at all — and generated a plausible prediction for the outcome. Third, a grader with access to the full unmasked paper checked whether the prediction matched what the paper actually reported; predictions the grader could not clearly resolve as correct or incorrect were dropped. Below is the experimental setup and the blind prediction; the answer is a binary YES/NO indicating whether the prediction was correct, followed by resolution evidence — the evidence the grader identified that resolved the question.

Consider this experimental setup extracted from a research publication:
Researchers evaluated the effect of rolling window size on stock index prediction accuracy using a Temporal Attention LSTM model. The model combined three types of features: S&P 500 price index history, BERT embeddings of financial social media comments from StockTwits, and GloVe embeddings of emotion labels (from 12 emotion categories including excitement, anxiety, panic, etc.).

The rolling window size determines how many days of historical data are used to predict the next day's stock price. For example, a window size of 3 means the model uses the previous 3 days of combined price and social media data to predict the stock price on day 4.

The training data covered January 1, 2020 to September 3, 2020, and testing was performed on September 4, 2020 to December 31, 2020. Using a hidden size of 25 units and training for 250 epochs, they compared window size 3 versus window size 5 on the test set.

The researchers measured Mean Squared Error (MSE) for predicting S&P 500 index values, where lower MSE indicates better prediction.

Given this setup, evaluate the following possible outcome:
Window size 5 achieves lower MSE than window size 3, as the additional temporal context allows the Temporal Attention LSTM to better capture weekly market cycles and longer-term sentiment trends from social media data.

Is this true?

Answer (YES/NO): YES